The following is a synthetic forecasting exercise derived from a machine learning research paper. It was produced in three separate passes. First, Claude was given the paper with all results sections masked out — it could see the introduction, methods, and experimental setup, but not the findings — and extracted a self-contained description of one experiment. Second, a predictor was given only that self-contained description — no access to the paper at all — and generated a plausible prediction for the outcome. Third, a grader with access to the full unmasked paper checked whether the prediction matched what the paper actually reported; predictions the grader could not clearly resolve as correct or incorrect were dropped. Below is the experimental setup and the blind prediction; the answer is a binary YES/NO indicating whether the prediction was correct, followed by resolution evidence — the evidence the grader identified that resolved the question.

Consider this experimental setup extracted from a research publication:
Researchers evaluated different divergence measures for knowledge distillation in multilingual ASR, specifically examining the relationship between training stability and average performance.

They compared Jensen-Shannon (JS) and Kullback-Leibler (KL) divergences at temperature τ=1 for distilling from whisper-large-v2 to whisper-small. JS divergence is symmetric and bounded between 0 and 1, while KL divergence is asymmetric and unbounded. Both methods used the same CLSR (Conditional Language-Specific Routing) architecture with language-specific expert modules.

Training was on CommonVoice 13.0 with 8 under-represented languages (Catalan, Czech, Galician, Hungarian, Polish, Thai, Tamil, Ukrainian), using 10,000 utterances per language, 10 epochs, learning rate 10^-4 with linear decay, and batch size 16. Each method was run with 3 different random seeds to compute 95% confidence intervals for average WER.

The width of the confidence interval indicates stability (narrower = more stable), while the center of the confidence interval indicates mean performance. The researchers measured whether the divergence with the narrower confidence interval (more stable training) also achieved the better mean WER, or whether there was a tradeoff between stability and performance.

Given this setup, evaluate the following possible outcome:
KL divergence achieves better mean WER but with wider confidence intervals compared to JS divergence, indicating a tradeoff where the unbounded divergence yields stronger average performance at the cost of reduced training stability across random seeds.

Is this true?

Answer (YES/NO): NO